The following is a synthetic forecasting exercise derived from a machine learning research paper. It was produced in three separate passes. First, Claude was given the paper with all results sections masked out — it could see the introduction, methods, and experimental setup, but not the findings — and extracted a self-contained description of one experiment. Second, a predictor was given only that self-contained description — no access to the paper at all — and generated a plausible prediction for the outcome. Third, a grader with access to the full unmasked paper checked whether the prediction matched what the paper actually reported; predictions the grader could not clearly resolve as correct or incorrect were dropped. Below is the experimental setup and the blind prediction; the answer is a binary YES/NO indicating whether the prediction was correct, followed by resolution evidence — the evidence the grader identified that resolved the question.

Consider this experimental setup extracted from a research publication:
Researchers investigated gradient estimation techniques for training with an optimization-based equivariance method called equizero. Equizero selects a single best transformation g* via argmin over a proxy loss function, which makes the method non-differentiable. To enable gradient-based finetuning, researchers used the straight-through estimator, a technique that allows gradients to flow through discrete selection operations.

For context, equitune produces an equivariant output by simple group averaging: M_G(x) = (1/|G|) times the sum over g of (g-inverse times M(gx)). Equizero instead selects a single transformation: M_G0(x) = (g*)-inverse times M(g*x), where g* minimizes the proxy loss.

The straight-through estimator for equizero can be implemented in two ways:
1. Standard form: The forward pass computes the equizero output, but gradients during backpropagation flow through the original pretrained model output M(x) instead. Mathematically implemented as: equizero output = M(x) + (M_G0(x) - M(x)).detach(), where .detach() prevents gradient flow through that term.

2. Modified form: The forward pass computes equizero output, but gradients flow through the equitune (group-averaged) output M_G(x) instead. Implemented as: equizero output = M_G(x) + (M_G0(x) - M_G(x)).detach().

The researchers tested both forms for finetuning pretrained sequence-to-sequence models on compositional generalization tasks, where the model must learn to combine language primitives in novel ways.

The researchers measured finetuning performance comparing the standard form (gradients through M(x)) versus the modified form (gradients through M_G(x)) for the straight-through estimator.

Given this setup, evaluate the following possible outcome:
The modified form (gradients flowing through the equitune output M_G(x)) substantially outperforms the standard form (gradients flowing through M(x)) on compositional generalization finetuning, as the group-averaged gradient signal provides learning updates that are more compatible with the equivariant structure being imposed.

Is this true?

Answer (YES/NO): NO